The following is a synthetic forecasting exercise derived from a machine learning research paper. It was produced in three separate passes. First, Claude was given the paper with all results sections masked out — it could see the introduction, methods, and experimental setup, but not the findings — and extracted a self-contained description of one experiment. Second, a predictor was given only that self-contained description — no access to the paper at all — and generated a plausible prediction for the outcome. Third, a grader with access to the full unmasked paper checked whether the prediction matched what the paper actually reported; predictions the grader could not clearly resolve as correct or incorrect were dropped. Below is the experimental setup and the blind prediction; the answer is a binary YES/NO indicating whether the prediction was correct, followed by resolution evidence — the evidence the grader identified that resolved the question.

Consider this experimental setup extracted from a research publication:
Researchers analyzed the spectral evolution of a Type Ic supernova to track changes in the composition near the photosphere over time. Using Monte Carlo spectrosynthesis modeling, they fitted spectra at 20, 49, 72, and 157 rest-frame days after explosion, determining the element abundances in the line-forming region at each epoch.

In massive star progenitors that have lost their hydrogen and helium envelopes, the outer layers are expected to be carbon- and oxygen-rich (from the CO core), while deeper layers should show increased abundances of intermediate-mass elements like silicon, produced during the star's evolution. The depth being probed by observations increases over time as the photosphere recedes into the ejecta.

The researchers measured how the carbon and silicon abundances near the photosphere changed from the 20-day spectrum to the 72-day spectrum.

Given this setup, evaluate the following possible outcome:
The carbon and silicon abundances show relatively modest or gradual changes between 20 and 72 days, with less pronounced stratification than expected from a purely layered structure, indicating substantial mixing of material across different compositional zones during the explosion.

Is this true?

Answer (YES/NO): NO